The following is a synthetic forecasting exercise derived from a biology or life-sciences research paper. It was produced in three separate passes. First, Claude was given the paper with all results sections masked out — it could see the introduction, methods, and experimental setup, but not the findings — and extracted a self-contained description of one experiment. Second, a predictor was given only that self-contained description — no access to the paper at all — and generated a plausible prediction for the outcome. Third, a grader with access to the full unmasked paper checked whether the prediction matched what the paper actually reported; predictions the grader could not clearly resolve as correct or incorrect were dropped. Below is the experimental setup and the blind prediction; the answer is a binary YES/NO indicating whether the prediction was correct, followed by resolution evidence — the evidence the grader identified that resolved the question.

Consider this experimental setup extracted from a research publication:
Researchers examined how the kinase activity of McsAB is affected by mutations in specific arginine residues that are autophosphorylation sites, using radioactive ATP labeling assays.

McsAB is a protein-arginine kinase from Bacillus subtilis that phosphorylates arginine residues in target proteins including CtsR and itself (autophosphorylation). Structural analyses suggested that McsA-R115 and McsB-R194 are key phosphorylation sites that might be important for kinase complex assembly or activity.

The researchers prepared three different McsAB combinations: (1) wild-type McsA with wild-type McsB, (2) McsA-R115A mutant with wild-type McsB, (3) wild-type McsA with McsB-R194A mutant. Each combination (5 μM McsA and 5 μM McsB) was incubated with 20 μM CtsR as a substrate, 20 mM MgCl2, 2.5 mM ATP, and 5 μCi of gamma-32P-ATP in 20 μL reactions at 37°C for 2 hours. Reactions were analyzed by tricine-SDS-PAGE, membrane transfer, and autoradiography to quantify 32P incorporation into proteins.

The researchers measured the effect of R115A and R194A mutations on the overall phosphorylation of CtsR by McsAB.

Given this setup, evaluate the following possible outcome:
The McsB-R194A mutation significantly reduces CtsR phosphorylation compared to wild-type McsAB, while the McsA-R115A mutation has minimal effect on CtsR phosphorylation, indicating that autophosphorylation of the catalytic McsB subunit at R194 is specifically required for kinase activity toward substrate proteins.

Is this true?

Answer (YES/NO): YES